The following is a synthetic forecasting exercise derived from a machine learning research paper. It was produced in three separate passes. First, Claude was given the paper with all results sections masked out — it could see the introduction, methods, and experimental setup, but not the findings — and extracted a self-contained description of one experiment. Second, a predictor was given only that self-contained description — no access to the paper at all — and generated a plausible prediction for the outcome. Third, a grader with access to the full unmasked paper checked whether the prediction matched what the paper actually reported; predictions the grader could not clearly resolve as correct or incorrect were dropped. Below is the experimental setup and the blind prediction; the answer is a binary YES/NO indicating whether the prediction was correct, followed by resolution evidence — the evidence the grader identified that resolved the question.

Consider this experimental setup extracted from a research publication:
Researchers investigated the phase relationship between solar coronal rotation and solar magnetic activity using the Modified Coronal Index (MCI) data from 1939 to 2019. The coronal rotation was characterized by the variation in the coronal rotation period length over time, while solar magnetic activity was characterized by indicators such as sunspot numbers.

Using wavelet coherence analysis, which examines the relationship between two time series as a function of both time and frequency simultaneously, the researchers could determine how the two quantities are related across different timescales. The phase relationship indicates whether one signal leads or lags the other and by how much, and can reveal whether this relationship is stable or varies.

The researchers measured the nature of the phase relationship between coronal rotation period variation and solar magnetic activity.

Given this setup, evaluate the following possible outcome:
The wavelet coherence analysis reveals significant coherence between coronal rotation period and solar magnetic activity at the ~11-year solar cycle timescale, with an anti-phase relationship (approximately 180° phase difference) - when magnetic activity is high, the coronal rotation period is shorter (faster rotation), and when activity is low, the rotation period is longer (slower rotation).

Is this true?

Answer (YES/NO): NO